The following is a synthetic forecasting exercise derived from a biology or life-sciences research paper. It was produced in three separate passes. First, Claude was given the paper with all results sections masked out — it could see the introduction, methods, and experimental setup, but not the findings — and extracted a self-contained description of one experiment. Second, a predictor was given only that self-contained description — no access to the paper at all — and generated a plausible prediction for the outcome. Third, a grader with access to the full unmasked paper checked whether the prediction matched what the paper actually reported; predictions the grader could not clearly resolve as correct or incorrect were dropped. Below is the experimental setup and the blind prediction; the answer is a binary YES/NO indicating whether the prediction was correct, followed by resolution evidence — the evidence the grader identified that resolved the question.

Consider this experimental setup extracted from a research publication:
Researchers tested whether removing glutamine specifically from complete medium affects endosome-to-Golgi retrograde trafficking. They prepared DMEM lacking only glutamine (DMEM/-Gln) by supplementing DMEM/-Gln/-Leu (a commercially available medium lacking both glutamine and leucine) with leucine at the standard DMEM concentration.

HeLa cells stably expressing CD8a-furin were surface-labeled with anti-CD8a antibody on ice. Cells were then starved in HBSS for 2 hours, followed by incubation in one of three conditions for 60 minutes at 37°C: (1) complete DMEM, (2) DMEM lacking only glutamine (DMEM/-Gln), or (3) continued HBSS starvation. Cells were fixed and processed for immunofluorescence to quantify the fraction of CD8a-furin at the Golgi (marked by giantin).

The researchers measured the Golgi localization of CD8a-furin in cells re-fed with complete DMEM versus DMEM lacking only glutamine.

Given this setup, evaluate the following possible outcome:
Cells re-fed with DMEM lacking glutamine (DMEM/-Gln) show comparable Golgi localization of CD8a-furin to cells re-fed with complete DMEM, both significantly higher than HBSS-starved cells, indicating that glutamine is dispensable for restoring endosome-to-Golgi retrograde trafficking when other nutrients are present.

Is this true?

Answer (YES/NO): NO